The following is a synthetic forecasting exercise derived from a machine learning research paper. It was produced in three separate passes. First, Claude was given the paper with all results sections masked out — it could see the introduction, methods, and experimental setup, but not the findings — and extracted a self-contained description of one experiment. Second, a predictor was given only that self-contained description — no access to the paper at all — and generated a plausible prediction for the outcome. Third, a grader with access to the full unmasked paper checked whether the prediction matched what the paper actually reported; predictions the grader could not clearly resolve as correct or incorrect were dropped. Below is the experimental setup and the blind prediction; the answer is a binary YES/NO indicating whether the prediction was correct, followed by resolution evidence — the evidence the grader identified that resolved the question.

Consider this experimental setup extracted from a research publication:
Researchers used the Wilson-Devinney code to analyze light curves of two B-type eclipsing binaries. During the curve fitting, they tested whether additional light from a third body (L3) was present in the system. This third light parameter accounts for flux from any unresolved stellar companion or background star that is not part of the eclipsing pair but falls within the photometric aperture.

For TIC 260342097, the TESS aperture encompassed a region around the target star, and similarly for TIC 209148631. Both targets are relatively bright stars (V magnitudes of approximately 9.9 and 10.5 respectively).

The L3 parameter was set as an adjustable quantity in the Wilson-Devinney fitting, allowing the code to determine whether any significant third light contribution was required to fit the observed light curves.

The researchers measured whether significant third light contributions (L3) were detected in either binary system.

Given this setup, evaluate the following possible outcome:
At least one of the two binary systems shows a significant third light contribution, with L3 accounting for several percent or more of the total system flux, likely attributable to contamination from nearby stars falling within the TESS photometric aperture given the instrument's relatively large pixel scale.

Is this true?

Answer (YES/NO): NO